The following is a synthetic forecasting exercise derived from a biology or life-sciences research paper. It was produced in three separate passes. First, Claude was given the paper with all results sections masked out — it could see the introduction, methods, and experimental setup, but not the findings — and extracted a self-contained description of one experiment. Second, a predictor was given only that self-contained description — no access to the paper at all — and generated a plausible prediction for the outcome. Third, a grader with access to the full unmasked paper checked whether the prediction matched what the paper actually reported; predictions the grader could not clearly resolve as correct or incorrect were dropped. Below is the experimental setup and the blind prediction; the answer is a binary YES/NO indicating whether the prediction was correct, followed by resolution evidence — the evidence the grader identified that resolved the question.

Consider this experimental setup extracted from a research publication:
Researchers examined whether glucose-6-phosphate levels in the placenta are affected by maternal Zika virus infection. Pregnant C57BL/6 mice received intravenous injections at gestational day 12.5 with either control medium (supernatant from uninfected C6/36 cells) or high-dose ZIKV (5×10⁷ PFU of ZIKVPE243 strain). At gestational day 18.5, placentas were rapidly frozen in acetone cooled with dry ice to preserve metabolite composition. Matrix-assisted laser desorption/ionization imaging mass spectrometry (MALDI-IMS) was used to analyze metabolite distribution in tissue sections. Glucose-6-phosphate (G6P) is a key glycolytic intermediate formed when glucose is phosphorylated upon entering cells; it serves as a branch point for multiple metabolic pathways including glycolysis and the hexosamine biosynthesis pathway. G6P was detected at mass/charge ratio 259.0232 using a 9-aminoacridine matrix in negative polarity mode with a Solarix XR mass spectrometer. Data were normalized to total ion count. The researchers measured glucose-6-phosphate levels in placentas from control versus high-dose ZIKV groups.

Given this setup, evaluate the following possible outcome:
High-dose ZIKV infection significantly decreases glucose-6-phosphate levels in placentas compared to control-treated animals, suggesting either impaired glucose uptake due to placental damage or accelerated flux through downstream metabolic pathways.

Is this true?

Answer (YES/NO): YES